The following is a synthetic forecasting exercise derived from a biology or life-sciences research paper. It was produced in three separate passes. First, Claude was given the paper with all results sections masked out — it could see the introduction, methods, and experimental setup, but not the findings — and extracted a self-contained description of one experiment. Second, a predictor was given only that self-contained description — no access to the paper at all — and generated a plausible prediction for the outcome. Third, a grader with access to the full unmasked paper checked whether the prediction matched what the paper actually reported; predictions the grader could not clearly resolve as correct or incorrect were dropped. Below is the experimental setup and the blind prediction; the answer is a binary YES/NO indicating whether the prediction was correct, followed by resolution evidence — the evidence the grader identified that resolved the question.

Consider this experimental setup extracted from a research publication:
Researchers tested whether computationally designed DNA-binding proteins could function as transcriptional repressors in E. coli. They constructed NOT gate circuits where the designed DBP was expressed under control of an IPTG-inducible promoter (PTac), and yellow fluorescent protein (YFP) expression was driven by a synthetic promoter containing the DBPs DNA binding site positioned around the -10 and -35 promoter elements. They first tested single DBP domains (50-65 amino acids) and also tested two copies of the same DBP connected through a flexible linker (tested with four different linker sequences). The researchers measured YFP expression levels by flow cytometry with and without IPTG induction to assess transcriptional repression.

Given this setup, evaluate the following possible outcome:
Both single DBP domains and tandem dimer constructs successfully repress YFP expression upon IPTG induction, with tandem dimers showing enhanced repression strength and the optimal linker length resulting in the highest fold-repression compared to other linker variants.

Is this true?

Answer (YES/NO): NO